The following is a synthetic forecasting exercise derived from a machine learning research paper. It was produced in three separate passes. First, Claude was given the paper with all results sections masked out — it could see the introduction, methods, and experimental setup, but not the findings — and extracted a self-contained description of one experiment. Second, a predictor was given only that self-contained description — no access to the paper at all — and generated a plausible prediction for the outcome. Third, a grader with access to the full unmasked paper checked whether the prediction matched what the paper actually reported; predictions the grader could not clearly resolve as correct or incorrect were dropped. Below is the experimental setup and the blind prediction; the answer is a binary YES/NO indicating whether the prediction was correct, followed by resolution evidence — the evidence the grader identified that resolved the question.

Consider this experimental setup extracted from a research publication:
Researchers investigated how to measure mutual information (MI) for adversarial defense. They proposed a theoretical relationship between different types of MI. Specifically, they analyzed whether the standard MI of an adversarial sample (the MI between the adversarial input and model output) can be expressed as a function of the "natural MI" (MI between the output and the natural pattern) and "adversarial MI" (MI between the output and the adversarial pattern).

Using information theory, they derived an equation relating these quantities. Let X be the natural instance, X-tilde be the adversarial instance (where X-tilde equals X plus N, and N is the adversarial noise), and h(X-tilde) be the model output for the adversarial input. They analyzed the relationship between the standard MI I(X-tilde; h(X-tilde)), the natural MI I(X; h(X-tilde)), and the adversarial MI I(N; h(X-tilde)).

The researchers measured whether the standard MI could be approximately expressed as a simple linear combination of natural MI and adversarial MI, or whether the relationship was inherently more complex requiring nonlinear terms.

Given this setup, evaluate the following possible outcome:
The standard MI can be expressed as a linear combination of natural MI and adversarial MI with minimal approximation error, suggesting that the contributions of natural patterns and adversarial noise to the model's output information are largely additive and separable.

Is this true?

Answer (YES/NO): YES